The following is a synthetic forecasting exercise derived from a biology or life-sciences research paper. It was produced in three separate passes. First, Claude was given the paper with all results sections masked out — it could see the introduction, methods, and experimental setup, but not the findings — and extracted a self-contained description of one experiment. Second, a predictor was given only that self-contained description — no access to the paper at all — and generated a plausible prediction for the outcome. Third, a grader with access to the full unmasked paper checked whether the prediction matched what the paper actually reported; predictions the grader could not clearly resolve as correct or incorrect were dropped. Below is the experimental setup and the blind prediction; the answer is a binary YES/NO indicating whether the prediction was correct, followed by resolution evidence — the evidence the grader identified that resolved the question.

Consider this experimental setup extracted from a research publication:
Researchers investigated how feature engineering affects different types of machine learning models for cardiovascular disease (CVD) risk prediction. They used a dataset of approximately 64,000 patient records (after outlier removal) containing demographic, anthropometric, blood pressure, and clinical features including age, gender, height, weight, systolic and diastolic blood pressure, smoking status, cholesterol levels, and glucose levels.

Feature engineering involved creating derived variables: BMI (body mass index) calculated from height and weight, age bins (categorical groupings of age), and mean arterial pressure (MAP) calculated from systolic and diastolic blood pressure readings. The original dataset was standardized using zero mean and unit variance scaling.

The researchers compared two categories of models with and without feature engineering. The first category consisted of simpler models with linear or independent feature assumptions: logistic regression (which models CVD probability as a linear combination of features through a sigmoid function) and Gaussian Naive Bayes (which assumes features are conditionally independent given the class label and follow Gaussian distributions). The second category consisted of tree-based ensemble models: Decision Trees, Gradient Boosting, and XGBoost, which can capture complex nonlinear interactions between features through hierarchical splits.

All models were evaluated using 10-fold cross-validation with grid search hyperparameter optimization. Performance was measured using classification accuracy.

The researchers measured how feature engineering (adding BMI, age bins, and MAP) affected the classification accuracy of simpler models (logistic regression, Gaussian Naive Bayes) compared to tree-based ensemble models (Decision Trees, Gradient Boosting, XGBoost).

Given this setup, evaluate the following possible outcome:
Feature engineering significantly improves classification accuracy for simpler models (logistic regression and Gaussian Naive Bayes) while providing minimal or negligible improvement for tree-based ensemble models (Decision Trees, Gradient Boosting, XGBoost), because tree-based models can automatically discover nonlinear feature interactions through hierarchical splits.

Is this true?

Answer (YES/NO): NO